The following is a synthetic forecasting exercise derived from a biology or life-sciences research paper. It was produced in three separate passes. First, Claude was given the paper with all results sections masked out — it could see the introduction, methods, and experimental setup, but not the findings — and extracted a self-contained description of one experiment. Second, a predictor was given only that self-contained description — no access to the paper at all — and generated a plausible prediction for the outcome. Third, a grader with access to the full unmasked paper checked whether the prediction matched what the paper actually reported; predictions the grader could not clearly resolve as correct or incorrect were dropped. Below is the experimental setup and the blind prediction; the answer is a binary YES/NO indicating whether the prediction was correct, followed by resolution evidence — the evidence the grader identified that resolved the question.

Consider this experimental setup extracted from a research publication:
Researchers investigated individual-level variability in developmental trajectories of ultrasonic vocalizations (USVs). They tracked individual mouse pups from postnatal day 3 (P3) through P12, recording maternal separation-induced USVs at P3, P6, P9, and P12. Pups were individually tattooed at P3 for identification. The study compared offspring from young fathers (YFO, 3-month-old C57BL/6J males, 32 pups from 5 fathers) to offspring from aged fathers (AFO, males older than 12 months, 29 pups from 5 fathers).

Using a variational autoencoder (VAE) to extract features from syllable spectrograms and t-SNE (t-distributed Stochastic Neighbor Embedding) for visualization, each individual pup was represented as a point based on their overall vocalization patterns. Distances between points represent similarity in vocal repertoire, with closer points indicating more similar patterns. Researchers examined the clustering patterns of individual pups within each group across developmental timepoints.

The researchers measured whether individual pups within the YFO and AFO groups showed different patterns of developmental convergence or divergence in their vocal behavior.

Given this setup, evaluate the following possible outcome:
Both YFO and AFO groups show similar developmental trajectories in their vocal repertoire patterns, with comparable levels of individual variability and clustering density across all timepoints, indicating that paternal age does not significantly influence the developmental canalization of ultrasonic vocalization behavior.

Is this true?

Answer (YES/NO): NO